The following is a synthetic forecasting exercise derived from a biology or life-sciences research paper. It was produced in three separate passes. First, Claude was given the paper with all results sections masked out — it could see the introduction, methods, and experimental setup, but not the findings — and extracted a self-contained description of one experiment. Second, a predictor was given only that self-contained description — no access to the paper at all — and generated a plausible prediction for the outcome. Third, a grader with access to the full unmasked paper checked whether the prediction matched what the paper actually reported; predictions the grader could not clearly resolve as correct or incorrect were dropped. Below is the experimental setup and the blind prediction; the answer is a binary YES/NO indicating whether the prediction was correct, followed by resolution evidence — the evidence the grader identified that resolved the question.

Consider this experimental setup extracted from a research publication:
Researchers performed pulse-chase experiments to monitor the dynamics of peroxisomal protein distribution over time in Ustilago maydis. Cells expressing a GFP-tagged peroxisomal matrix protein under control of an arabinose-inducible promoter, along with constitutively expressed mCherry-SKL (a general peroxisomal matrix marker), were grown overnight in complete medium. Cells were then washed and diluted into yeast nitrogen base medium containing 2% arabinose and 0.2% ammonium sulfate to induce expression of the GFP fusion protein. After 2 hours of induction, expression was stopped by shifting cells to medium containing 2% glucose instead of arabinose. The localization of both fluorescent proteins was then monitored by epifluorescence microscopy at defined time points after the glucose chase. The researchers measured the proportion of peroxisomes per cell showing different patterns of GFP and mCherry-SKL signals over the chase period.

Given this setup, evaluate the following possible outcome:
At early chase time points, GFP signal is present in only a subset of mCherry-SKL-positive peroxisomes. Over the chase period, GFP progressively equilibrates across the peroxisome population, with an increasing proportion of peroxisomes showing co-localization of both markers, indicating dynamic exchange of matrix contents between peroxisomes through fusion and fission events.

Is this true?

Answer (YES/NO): NO